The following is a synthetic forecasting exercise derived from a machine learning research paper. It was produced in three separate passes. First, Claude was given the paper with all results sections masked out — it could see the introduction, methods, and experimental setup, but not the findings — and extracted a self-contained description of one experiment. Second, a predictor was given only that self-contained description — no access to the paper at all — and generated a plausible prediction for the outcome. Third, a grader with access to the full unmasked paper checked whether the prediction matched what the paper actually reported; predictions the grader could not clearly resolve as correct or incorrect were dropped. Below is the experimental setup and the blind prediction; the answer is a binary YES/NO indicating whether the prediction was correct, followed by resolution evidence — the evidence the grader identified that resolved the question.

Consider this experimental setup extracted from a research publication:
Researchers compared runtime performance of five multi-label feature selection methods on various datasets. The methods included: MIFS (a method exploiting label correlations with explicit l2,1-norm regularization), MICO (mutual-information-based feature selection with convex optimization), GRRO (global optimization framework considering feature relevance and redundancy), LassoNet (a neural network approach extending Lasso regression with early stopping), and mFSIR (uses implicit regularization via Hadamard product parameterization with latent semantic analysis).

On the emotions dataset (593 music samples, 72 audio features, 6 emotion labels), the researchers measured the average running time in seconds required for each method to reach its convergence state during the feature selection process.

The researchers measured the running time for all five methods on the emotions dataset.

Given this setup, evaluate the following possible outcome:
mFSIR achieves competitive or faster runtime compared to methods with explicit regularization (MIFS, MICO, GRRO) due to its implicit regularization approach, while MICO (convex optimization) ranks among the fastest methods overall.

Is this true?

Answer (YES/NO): NO